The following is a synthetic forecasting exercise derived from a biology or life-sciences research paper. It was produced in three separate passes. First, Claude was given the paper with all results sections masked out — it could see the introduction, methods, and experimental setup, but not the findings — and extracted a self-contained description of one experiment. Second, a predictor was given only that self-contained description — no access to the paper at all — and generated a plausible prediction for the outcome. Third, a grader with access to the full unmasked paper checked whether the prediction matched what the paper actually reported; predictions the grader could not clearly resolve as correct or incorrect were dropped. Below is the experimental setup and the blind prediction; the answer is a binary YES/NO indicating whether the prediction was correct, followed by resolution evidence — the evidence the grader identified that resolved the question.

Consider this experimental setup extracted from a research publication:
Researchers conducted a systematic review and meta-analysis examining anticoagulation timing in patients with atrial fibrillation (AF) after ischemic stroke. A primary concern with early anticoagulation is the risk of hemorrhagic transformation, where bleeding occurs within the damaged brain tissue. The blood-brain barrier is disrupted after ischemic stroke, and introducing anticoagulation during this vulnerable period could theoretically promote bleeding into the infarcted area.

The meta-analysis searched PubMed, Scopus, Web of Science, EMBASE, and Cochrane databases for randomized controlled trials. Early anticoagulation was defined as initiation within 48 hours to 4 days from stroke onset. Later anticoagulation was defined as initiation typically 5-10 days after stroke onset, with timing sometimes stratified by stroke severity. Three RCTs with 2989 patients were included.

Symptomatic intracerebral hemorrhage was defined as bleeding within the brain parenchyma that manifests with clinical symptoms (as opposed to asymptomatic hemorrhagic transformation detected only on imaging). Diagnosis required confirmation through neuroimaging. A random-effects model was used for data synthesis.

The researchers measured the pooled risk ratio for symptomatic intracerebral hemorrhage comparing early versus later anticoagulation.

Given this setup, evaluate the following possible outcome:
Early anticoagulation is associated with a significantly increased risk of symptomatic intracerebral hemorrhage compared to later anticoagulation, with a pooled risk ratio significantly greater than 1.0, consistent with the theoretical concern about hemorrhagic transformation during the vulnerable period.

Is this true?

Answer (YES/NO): NO